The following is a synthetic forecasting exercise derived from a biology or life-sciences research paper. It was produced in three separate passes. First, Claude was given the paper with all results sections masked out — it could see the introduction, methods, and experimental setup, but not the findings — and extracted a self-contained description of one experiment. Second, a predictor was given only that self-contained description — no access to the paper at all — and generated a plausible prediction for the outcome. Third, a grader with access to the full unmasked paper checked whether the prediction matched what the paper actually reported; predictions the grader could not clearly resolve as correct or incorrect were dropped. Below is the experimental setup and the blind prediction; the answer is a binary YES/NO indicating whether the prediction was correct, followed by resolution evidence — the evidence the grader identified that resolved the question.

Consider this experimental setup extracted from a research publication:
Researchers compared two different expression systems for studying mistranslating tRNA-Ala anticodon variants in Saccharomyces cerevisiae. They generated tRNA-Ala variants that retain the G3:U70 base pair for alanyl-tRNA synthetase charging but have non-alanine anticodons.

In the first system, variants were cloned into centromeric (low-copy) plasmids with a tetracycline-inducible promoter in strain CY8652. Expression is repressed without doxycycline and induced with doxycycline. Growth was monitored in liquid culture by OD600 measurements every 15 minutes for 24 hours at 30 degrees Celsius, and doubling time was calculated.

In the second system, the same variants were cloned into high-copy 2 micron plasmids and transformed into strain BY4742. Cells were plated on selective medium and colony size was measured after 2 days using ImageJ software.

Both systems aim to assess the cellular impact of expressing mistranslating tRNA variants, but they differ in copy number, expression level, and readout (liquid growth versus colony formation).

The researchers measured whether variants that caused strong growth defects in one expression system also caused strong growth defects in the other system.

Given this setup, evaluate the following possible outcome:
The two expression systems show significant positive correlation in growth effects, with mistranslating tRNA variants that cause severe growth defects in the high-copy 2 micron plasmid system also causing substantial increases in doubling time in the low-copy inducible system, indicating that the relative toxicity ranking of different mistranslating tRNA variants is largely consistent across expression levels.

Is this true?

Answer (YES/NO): NO